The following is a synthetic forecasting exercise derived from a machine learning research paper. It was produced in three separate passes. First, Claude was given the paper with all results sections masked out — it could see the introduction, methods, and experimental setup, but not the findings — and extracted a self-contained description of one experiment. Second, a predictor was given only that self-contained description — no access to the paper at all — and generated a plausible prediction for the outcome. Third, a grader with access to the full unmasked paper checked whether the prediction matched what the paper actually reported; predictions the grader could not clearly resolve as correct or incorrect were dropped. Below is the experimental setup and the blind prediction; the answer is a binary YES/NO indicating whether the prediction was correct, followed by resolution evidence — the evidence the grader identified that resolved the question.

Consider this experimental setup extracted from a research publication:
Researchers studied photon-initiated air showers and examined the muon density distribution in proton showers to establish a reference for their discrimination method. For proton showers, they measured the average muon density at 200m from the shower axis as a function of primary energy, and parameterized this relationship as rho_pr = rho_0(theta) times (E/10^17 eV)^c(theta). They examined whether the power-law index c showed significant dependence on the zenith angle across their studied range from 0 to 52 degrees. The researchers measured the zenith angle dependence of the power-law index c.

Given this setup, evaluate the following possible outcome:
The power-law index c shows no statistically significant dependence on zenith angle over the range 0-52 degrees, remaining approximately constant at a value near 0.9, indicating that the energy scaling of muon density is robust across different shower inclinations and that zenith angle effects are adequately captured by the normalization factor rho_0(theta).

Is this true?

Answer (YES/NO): YES